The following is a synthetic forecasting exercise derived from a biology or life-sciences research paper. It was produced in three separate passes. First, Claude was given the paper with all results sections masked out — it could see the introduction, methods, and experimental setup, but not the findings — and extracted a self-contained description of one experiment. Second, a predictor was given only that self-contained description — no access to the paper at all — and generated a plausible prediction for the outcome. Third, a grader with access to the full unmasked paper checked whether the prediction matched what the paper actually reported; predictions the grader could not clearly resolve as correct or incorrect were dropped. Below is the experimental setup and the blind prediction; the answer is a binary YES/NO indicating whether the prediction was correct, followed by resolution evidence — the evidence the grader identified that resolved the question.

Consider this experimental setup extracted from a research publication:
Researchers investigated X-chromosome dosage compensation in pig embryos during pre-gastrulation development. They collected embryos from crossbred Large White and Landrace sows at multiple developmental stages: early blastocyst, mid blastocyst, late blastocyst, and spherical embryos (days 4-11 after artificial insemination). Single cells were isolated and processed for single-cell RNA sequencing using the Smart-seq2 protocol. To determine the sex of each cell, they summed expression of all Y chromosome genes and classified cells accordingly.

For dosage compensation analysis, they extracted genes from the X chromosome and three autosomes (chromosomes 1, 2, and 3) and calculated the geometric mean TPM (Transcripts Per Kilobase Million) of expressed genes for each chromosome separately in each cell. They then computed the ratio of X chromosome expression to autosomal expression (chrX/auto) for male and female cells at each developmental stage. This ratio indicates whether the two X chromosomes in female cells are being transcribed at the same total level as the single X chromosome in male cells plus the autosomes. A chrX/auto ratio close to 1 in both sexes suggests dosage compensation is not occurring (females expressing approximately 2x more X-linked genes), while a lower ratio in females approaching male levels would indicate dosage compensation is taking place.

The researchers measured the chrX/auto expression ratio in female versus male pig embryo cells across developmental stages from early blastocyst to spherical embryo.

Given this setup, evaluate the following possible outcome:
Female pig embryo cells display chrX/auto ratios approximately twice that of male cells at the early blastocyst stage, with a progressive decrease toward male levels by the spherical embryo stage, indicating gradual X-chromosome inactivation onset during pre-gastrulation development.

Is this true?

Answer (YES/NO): NO